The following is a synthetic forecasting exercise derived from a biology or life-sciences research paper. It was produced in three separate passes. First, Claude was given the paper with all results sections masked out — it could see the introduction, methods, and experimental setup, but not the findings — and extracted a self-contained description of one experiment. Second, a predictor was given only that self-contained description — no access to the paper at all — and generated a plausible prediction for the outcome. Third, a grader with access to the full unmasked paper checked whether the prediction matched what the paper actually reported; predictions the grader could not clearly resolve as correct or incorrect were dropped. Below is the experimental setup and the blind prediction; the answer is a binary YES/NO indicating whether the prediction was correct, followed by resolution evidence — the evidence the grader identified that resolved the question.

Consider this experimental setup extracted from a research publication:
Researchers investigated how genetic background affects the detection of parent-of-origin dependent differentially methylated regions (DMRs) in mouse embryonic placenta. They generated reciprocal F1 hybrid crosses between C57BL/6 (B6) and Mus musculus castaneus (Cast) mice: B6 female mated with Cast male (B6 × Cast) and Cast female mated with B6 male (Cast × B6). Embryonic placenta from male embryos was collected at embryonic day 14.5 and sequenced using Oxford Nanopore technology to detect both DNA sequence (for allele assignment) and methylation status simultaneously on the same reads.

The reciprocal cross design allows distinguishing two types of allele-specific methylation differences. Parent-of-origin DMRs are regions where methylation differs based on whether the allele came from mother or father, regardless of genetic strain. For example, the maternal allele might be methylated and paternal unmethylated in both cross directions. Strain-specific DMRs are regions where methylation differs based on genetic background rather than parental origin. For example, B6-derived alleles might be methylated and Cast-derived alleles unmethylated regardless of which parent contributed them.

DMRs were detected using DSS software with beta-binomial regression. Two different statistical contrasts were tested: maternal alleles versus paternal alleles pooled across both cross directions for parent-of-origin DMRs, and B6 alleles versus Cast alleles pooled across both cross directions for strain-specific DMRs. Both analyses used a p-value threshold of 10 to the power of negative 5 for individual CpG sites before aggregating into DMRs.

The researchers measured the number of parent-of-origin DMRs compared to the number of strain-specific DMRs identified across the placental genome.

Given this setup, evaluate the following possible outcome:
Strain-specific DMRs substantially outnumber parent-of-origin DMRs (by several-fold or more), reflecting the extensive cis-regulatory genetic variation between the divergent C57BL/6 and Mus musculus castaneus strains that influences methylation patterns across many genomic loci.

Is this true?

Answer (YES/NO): NO